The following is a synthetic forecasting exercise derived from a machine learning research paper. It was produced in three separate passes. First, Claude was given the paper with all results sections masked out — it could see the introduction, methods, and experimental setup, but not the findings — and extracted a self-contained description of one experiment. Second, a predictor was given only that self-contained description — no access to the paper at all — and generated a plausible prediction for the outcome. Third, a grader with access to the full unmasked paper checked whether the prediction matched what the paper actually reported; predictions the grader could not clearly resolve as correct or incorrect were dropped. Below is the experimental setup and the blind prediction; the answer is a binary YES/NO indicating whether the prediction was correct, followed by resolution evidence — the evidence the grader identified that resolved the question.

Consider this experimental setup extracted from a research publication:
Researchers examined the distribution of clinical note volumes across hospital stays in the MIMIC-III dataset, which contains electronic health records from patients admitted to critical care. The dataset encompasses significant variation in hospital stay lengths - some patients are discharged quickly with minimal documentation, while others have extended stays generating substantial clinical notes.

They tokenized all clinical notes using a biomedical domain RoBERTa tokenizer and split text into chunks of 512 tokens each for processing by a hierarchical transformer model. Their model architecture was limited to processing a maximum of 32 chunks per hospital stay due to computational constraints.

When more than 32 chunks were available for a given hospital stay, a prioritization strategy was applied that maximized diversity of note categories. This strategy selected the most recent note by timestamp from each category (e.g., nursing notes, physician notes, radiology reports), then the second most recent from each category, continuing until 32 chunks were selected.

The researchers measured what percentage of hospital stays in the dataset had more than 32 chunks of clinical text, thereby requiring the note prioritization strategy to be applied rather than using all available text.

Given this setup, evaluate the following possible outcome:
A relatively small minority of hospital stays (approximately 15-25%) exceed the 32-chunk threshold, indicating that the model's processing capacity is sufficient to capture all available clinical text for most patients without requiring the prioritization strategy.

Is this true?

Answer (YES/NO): NO